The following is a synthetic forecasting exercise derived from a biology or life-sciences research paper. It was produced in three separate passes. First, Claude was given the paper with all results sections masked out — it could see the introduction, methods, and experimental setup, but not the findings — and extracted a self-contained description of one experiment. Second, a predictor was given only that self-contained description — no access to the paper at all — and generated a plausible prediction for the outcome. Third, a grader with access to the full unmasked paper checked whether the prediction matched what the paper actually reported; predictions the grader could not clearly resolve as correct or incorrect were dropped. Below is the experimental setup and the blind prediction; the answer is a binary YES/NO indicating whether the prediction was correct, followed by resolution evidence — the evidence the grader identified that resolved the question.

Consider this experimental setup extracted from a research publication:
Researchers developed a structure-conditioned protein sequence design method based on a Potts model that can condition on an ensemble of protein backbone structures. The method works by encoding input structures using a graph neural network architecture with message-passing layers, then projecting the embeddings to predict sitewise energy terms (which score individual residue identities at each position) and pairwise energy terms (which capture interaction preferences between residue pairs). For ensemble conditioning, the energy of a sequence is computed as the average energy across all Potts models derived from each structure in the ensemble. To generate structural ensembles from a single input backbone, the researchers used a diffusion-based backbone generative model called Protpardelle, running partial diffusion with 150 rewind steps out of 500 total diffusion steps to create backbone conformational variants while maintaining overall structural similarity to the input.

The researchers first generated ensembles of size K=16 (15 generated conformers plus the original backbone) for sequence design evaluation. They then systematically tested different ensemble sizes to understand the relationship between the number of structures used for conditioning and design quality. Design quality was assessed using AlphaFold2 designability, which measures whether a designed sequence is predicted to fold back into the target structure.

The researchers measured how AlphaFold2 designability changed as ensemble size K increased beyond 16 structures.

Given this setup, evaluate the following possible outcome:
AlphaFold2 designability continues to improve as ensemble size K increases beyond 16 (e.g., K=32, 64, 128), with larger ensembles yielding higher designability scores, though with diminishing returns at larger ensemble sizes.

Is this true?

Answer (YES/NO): YES